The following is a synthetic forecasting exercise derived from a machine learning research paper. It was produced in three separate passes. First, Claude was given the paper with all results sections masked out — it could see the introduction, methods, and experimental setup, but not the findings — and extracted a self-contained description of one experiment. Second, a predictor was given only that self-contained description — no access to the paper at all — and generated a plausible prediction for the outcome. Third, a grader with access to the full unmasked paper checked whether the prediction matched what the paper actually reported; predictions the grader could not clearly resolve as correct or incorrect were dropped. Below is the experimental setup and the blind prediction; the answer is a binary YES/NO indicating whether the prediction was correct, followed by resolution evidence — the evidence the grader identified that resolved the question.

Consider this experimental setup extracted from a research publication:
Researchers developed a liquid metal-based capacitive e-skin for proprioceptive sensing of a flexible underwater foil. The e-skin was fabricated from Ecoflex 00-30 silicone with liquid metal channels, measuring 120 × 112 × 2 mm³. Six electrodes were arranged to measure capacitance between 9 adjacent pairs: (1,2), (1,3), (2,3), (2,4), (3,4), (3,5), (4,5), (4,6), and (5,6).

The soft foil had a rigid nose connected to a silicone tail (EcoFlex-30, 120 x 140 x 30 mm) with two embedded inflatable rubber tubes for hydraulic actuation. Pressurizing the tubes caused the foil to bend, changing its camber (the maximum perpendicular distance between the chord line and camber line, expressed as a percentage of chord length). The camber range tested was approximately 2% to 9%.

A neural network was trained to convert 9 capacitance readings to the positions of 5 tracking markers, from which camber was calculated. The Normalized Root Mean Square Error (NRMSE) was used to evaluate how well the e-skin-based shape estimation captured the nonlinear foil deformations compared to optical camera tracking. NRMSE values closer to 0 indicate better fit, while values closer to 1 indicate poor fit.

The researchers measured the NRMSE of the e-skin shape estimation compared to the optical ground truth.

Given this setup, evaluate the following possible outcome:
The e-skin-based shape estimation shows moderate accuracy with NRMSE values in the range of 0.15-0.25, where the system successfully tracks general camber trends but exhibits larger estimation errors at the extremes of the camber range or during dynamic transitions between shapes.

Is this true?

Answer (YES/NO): NO